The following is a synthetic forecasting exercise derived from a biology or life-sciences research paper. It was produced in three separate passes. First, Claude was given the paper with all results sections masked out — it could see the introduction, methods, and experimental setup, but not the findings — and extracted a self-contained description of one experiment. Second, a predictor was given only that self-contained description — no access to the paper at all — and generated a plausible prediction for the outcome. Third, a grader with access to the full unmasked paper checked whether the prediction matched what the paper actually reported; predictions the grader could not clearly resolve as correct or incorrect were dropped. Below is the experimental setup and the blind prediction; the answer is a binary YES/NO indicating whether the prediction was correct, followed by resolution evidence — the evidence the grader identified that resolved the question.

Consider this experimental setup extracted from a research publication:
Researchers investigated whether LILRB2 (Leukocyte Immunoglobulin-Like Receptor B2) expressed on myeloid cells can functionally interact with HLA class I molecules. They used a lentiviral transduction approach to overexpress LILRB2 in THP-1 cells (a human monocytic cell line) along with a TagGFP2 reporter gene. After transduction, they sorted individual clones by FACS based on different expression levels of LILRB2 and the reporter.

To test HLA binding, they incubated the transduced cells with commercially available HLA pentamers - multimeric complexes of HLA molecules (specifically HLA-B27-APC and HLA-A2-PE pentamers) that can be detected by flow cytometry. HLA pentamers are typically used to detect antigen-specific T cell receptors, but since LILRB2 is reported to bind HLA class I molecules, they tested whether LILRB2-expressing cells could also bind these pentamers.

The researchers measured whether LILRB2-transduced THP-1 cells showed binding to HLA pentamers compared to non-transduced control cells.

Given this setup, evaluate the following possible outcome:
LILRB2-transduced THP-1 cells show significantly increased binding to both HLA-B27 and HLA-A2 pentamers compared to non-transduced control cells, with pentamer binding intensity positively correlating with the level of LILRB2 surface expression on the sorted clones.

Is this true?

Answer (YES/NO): NO